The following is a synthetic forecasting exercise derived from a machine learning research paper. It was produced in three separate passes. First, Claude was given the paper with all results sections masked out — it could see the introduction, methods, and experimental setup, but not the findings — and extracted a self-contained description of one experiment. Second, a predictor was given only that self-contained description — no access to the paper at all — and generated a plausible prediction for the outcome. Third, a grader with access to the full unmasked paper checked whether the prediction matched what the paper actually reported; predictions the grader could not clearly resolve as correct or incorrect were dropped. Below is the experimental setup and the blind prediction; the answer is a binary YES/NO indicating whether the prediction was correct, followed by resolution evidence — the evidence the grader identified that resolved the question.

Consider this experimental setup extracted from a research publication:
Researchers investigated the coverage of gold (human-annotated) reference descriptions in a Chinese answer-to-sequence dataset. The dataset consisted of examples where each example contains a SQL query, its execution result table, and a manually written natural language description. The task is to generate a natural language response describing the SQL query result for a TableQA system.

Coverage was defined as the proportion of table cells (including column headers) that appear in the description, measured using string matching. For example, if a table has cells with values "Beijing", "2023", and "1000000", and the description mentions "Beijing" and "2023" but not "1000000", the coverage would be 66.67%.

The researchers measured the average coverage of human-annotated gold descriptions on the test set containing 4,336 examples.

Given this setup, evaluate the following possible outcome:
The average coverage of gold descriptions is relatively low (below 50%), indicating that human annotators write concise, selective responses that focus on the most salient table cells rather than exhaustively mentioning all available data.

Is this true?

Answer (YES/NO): NO